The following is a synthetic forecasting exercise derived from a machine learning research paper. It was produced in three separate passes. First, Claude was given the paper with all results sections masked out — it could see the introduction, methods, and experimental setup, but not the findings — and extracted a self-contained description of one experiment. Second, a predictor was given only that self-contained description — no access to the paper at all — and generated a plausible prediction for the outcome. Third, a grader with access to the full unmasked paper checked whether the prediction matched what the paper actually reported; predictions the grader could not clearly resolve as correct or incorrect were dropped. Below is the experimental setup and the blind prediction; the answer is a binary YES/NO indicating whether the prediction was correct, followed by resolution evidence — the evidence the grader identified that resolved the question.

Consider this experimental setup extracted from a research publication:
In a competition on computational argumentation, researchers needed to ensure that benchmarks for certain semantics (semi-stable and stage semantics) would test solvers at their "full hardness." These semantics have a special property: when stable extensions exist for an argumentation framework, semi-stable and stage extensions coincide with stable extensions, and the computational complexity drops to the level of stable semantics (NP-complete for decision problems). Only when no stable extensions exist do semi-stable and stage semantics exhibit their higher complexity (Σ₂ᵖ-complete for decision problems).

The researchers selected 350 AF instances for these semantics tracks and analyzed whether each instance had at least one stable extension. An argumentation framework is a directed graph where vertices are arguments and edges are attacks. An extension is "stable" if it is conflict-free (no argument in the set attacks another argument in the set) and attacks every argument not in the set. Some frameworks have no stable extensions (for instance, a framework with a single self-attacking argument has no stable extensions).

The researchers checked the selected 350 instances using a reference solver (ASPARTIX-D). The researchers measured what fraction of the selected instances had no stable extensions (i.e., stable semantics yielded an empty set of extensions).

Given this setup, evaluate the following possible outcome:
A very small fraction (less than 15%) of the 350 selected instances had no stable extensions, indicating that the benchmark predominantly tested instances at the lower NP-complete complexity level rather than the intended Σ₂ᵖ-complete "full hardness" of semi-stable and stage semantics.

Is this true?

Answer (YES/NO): NO